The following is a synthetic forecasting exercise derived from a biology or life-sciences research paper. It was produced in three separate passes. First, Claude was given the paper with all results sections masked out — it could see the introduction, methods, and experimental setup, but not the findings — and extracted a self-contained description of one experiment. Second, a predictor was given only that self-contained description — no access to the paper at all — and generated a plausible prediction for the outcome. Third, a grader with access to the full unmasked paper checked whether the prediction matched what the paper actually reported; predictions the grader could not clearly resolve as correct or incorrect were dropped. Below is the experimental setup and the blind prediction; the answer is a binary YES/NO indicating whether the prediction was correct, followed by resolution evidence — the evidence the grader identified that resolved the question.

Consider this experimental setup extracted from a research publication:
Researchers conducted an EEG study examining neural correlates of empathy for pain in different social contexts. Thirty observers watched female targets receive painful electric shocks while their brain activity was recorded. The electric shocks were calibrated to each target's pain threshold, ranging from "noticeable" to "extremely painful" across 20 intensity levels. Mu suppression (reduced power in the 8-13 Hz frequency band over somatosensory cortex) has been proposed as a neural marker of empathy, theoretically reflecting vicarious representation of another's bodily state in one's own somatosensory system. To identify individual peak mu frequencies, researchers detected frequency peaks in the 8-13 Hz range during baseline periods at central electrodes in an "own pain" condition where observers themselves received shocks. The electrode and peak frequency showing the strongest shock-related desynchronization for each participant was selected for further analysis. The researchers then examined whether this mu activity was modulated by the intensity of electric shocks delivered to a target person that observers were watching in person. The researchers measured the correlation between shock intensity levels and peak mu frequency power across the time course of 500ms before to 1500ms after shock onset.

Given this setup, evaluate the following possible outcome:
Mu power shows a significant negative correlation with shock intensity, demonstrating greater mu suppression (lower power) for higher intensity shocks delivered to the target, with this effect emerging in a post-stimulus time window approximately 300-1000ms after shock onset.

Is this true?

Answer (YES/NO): NO